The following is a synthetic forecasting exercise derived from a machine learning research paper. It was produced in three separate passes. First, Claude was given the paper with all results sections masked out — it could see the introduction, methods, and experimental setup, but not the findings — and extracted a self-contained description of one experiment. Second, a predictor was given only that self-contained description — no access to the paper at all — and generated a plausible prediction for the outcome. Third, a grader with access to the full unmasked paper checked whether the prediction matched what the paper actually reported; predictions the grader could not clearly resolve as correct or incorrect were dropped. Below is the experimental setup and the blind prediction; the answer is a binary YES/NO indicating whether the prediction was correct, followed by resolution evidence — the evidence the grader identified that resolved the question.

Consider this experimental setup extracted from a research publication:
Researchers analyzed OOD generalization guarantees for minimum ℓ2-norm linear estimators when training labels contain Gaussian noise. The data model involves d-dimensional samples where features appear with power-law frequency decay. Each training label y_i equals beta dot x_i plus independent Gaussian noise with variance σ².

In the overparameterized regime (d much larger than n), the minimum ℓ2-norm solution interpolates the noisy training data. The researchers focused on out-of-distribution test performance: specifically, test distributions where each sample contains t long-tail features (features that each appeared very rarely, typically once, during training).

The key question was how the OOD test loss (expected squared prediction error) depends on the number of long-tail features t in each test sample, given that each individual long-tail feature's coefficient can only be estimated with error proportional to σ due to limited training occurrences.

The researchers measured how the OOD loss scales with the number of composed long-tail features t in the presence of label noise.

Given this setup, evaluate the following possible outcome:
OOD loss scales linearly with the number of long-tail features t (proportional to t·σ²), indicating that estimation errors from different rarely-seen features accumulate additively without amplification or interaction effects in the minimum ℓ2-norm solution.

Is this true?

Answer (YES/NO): YES